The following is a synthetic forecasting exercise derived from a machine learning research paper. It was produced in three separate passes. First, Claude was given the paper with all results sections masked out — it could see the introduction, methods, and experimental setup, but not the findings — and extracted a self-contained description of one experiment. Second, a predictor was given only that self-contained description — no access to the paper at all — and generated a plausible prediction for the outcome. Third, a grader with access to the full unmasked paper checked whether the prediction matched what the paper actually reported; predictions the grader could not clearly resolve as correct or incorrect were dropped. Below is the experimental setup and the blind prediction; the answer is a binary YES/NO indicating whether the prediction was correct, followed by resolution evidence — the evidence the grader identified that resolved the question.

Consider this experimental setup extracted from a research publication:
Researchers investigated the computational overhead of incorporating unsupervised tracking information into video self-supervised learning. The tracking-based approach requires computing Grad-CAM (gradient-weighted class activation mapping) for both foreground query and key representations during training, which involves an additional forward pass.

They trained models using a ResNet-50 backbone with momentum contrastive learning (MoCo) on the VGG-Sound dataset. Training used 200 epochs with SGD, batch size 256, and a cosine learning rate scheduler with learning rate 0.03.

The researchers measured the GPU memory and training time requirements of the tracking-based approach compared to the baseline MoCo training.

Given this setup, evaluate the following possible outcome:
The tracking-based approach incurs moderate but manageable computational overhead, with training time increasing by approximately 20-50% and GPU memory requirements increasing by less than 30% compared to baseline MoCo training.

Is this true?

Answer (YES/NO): NO